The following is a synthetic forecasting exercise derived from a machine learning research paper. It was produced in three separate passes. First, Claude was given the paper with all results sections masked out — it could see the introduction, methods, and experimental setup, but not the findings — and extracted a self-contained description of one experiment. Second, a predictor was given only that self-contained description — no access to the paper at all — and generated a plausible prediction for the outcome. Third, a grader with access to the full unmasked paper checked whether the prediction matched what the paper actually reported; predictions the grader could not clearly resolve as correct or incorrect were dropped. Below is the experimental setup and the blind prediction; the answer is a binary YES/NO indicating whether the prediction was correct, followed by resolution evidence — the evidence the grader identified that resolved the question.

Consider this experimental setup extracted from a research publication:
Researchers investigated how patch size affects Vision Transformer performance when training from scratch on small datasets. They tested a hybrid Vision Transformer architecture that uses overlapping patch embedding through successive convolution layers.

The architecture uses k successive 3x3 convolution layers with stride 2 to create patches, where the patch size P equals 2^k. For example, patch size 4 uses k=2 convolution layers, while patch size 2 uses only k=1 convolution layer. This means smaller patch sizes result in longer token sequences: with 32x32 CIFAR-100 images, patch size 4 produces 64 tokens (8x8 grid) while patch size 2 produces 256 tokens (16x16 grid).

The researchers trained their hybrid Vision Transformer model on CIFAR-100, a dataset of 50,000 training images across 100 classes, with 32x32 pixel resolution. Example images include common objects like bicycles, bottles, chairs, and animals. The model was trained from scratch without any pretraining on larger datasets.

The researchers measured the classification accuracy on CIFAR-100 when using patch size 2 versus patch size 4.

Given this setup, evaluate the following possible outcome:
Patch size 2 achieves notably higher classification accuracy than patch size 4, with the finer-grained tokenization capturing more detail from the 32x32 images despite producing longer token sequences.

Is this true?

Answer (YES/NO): YES